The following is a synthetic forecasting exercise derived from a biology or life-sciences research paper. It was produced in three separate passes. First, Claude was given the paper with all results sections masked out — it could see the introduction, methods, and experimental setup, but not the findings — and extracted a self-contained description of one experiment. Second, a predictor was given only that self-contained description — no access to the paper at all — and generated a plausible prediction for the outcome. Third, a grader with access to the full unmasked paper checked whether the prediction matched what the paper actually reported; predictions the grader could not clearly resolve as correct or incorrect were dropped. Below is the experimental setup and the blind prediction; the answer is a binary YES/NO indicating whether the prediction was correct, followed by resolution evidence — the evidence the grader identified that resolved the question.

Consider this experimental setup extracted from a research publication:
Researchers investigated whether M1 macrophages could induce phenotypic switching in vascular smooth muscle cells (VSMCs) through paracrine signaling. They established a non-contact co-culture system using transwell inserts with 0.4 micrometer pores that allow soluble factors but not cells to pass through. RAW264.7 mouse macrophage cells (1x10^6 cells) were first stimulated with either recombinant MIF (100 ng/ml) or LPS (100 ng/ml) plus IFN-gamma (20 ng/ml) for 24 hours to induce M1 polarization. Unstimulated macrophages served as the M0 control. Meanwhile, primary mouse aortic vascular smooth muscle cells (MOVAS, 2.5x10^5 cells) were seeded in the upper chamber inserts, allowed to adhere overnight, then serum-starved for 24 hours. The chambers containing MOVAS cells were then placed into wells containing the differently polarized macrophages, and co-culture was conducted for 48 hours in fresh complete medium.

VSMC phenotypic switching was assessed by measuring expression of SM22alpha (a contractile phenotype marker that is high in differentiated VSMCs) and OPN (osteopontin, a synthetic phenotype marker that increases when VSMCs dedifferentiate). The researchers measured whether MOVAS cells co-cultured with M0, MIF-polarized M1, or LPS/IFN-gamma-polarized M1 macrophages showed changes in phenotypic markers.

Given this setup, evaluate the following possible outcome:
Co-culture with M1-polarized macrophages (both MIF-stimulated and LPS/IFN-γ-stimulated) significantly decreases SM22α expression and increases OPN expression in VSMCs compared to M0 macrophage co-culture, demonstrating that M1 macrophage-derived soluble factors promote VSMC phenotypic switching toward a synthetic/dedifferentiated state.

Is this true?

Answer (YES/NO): YES